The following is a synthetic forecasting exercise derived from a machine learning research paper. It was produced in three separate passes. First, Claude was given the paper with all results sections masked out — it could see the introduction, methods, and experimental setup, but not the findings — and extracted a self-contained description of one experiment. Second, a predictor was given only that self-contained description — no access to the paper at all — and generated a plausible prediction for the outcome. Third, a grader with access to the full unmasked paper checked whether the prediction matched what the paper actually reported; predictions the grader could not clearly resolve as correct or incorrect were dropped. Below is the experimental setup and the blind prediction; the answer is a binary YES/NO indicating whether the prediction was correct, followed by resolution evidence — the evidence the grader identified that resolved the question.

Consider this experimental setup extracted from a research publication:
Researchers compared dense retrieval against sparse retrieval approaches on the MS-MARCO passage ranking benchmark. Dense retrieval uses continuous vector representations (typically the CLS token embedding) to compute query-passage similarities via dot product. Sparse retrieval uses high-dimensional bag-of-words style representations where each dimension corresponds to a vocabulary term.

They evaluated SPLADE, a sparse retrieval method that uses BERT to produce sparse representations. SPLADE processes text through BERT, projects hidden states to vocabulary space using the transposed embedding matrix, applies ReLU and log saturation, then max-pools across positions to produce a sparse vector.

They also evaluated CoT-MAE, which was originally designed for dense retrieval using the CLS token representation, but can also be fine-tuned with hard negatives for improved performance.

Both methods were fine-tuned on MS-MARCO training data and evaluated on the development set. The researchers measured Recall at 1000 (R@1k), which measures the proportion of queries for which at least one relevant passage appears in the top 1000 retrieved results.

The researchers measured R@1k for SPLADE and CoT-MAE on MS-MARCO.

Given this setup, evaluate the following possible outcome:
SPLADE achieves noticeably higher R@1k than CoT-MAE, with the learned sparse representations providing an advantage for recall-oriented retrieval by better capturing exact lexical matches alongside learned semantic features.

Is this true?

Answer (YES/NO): NO